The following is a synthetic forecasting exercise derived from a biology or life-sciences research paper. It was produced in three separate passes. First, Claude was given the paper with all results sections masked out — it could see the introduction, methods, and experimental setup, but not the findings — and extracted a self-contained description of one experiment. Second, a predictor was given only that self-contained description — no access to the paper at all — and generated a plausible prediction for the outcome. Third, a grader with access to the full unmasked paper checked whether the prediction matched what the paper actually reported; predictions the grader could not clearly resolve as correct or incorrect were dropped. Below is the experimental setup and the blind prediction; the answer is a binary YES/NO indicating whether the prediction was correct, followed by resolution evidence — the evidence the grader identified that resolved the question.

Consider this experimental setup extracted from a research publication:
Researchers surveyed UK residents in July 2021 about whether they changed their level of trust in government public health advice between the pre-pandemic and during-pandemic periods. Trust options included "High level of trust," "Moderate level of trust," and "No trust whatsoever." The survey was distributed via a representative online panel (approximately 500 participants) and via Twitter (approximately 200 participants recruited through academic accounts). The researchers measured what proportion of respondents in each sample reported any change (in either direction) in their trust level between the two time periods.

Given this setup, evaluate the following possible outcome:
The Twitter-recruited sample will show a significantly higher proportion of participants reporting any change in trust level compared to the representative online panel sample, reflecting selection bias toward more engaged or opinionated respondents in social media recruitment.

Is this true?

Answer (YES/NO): YES